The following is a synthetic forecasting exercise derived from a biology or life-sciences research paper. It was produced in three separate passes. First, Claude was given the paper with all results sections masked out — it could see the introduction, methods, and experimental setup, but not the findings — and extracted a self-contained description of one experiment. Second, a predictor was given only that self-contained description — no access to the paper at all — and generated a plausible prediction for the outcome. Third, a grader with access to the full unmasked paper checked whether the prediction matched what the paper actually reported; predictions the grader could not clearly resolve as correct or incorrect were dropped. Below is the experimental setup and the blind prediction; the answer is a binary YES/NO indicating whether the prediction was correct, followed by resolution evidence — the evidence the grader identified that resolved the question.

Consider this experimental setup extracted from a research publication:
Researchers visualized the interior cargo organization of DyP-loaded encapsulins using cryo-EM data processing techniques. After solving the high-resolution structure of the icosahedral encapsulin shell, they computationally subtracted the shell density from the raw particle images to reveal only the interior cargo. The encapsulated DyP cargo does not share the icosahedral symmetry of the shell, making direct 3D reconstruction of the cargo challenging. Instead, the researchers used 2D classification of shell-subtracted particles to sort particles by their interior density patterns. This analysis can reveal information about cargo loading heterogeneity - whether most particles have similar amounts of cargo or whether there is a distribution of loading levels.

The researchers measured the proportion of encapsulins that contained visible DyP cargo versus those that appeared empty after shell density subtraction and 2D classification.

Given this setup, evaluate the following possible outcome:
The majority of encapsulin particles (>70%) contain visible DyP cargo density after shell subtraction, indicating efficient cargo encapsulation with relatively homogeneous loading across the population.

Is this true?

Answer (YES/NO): NO